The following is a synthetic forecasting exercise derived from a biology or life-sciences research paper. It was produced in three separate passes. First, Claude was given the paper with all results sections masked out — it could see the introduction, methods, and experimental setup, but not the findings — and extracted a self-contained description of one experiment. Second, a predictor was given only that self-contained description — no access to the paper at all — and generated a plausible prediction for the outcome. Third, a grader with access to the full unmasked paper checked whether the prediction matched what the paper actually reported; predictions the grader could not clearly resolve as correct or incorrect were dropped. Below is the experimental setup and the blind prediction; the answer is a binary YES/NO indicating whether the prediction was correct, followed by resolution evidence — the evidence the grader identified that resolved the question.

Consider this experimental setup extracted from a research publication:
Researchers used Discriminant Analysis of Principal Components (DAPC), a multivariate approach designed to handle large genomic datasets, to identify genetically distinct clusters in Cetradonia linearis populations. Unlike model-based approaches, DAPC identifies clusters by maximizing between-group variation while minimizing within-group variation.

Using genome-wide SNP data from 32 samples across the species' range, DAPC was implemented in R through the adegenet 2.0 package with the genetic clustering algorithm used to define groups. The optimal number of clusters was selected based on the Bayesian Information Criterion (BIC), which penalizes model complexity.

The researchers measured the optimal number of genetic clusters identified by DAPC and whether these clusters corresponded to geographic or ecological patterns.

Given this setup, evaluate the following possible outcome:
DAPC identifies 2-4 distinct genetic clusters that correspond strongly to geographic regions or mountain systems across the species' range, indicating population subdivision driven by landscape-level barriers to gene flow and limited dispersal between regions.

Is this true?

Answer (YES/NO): NO